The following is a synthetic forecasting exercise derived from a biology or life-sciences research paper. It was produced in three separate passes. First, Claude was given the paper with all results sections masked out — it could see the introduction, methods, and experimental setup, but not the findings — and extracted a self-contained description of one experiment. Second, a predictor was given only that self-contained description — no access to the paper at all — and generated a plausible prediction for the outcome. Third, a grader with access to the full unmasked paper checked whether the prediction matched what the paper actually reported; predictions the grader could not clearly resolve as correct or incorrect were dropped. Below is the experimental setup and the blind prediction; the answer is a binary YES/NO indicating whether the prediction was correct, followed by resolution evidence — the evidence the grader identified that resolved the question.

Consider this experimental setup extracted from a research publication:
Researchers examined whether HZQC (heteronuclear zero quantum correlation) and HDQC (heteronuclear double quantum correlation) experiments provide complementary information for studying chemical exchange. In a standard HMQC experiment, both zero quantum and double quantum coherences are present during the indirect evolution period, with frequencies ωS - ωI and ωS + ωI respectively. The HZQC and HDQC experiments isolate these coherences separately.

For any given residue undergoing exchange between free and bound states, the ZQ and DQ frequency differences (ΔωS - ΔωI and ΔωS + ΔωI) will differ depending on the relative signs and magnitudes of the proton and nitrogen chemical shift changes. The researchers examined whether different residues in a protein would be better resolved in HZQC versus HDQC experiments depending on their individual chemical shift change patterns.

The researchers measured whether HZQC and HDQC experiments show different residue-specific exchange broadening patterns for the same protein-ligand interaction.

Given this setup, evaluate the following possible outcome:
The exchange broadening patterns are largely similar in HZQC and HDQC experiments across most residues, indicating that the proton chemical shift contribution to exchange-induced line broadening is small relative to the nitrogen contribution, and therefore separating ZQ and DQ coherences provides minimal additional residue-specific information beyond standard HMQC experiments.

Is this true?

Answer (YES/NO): NO